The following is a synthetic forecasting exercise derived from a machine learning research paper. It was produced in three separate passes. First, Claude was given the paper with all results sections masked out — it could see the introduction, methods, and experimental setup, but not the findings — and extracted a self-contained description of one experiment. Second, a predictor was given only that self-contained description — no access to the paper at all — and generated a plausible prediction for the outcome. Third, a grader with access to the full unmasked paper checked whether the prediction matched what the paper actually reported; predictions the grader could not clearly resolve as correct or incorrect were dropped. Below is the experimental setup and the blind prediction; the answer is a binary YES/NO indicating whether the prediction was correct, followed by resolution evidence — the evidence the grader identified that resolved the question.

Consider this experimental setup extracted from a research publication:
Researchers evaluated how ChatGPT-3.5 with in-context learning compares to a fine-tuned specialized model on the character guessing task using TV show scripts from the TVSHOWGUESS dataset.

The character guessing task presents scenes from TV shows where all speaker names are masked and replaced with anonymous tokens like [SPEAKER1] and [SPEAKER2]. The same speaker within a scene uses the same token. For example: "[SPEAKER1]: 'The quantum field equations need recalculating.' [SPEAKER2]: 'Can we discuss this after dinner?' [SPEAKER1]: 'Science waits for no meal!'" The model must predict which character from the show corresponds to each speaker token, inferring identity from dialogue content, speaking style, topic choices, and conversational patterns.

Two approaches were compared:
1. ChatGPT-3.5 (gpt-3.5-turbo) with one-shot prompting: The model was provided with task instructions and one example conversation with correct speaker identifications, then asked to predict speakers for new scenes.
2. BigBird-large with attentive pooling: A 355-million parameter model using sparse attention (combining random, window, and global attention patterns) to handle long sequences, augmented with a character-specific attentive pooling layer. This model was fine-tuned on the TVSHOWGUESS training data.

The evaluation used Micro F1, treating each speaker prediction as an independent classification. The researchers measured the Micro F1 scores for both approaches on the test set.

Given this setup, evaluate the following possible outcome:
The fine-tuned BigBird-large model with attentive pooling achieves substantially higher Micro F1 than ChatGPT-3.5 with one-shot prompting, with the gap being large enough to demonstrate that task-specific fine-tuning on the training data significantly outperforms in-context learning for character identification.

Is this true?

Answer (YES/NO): YES